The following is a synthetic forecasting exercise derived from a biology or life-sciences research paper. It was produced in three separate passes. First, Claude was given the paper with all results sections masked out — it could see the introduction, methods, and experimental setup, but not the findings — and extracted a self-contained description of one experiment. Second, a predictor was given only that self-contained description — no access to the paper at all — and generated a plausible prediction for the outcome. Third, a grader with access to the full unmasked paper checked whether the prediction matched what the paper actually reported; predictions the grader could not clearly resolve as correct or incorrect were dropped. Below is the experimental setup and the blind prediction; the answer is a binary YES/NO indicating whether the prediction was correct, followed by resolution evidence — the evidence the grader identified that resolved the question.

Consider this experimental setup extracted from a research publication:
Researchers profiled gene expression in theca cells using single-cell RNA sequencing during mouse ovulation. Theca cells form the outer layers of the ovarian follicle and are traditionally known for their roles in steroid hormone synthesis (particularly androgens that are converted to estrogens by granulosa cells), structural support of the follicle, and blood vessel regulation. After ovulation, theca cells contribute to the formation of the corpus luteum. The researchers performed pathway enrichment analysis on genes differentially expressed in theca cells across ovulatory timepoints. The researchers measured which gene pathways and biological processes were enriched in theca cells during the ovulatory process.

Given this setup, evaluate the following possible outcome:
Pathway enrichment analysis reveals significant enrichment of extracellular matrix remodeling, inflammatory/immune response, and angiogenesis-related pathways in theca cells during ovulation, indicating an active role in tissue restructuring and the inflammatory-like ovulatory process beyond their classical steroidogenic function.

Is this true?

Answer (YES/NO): NO